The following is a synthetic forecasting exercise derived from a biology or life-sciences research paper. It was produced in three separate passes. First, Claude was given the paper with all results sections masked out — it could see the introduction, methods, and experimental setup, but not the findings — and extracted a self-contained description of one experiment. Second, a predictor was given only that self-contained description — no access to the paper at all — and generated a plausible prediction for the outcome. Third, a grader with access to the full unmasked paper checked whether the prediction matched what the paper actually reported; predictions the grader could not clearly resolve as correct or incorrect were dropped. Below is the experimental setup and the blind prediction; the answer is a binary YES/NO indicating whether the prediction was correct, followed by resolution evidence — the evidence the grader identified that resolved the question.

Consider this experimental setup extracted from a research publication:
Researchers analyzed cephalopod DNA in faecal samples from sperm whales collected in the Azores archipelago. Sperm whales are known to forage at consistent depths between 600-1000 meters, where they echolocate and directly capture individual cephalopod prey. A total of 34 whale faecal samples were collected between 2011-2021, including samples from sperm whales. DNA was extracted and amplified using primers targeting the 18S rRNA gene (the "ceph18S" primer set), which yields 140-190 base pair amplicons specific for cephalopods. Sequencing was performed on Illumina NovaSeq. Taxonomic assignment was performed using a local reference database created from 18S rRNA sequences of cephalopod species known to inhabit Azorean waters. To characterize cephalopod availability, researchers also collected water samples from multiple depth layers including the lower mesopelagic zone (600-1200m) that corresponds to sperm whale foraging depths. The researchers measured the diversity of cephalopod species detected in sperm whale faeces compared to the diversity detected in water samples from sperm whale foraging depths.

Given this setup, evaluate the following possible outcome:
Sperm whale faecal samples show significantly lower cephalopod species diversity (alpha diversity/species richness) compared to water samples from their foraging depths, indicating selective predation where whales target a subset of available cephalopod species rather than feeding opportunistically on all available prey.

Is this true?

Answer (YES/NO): YES